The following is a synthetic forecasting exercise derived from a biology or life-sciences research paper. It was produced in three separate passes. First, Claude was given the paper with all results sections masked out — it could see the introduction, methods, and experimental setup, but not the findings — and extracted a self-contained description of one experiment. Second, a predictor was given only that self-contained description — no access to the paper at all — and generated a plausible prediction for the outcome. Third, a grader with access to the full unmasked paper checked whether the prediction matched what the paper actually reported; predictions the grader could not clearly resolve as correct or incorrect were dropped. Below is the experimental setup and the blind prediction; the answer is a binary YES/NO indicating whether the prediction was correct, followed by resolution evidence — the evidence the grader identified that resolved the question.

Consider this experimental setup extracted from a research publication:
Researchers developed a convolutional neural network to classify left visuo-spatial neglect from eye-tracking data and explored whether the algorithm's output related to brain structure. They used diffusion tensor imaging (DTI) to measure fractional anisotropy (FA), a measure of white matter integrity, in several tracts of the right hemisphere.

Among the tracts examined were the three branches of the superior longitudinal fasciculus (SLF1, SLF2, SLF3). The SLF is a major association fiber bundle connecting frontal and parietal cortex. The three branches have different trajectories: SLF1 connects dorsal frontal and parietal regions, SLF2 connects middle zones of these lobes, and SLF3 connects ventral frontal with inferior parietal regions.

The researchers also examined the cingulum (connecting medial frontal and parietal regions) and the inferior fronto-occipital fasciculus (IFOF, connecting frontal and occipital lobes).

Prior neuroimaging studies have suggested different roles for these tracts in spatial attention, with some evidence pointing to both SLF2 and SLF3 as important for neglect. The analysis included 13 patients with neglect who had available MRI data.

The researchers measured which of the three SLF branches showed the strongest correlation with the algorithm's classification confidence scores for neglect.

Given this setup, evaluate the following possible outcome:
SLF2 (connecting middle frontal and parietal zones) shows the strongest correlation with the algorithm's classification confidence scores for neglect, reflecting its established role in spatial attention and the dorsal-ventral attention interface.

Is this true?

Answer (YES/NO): NO